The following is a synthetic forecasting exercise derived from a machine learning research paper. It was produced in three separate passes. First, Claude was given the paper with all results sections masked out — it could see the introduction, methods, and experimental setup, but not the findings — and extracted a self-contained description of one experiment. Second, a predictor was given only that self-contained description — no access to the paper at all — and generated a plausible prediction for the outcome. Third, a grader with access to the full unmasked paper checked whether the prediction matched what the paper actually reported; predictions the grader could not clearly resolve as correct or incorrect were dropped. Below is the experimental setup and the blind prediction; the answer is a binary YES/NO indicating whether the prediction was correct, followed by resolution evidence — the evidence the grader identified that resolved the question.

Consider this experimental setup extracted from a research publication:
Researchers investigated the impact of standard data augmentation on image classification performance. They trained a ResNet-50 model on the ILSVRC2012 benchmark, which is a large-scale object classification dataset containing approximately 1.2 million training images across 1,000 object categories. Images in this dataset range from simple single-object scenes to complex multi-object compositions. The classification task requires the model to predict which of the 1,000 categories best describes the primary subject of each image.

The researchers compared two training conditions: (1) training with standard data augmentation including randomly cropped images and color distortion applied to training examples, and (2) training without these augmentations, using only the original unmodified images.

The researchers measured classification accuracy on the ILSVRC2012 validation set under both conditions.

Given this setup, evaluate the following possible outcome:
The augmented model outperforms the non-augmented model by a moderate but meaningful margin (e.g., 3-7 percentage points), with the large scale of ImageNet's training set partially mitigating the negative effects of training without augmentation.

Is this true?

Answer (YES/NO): YES